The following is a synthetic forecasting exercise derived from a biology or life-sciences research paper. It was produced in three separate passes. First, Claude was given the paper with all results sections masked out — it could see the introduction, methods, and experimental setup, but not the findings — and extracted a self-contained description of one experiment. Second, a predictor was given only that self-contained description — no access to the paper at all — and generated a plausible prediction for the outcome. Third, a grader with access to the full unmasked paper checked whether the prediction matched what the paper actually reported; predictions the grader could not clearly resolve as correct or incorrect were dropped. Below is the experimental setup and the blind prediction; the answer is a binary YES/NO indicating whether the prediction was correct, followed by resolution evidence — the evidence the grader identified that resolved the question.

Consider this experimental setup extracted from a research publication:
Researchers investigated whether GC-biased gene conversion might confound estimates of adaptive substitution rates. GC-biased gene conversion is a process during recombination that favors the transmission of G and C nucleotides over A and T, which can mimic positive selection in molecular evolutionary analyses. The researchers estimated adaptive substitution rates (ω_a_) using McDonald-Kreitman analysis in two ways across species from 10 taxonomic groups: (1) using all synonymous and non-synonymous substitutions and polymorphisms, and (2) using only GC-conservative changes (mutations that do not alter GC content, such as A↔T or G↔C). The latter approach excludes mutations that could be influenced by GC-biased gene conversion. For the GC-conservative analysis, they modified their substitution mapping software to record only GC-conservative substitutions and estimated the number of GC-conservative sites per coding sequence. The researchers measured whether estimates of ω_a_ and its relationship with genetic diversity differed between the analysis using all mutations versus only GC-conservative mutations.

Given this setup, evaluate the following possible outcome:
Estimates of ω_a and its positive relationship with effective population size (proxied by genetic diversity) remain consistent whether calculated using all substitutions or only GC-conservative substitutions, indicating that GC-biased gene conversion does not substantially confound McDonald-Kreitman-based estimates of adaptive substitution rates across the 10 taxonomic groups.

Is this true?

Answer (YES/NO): NO